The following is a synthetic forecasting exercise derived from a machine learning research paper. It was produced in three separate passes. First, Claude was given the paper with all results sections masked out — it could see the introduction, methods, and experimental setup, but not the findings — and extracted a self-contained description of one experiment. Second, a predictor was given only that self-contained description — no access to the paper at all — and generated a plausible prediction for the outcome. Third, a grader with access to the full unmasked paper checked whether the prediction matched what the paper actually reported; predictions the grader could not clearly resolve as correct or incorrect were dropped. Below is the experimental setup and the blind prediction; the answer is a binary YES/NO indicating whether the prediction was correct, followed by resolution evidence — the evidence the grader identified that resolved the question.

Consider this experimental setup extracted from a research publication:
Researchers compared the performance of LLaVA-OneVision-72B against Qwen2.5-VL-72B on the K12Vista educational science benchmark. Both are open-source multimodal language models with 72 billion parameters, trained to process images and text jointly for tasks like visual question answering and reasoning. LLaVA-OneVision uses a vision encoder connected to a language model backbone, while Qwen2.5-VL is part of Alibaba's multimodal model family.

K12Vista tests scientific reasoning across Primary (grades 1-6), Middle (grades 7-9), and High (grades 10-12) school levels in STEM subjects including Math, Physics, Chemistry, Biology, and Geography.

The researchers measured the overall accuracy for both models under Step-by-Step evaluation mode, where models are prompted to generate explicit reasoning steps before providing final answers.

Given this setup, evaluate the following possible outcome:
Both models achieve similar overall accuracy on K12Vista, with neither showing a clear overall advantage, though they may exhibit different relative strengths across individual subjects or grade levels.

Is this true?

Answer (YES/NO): NO